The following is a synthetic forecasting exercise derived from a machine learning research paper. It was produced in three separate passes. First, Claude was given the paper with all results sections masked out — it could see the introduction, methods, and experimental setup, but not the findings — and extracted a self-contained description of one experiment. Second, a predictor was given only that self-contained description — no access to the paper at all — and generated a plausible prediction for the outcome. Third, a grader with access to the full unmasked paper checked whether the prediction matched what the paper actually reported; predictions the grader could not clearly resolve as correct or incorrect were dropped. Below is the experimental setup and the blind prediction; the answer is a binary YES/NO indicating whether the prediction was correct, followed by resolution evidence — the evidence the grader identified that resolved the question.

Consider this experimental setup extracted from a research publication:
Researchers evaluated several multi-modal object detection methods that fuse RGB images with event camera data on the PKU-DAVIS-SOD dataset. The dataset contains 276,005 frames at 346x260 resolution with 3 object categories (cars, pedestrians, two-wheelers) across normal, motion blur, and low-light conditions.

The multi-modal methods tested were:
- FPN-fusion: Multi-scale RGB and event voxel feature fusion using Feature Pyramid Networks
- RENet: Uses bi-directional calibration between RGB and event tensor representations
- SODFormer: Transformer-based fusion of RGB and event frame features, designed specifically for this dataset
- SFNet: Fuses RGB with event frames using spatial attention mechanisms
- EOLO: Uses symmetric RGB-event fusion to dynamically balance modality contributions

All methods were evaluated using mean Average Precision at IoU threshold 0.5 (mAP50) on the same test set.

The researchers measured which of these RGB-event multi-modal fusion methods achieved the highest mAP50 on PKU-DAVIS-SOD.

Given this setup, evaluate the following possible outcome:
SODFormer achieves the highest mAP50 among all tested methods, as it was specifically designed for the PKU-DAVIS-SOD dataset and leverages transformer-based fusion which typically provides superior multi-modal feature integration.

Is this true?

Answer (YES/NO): NO